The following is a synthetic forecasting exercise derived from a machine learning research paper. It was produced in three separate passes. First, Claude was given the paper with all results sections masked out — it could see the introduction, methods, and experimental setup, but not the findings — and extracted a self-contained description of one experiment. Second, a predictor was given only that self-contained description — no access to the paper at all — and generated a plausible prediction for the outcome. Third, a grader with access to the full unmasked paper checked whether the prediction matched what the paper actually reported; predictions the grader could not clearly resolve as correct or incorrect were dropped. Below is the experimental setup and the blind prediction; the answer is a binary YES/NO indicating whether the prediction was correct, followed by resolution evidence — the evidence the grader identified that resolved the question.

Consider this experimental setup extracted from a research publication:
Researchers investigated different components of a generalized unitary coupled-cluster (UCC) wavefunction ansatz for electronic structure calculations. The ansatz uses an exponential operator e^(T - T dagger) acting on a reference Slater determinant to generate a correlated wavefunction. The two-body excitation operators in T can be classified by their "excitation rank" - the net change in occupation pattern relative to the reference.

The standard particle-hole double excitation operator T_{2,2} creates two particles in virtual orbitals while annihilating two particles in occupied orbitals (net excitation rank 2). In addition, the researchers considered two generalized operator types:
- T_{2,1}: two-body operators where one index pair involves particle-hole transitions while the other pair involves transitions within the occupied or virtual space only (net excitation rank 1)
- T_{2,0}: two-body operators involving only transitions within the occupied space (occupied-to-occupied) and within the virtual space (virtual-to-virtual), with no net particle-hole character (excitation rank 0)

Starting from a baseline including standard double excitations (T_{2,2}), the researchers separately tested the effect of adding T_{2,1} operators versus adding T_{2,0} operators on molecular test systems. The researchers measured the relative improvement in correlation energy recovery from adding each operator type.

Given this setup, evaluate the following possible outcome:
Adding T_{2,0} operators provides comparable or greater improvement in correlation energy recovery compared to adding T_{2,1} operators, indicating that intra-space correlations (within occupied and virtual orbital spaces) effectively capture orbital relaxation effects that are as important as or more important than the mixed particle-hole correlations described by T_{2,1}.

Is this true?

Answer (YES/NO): NO